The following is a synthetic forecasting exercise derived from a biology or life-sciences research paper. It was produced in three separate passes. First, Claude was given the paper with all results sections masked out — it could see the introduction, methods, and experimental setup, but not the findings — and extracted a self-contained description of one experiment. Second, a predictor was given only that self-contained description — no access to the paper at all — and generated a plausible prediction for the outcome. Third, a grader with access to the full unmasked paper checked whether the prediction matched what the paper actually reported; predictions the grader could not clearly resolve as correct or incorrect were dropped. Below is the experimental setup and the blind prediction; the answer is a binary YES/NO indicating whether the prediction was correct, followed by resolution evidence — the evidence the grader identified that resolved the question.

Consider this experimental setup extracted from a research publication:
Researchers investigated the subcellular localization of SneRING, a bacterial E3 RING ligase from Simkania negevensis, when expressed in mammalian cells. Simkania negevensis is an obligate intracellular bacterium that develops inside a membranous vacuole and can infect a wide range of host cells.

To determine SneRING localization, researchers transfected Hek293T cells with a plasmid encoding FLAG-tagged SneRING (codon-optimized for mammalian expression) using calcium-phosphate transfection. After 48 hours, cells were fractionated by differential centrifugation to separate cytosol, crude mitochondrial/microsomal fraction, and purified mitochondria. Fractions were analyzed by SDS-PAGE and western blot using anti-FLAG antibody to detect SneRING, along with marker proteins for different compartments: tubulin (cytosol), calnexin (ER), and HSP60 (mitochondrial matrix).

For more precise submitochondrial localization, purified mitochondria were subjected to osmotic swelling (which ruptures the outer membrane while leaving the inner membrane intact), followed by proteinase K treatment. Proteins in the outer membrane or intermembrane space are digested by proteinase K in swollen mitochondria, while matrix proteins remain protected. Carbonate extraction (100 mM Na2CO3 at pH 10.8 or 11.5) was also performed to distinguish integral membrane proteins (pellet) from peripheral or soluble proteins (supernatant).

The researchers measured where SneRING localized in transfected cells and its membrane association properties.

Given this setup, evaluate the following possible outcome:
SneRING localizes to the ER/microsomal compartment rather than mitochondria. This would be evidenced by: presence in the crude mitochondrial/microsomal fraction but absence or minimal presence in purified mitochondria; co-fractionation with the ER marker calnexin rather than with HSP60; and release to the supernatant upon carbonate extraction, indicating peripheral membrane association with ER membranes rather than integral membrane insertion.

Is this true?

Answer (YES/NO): NO